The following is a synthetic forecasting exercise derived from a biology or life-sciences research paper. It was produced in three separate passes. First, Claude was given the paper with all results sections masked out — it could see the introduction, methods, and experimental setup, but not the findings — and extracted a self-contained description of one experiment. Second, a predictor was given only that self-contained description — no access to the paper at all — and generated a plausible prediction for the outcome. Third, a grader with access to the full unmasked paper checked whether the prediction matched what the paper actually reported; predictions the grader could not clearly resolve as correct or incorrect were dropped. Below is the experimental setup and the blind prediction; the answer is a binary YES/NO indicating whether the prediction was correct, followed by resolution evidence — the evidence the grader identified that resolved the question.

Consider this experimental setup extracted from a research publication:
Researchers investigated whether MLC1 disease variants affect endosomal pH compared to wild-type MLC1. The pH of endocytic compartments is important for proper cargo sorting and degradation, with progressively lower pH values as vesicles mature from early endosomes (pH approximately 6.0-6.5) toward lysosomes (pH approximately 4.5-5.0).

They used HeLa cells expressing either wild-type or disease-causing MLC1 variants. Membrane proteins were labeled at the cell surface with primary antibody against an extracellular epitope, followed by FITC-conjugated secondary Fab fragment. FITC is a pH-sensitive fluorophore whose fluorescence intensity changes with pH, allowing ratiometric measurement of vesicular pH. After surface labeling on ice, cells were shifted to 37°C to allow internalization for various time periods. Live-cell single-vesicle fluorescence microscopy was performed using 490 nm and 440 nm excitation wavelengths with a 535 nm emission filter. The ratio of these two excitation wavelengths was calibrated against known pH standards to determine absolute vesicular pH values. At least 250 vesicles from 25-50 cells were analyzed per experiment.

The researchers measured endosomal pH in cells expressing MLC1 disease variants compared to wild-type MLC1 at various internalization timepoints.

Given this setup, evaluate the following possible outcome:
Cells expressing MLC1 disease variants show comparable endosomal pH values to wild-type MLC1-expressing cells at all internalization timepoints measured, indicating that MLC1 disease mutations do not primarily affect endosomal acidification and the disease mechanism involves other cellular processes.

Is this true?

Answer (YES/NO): NO